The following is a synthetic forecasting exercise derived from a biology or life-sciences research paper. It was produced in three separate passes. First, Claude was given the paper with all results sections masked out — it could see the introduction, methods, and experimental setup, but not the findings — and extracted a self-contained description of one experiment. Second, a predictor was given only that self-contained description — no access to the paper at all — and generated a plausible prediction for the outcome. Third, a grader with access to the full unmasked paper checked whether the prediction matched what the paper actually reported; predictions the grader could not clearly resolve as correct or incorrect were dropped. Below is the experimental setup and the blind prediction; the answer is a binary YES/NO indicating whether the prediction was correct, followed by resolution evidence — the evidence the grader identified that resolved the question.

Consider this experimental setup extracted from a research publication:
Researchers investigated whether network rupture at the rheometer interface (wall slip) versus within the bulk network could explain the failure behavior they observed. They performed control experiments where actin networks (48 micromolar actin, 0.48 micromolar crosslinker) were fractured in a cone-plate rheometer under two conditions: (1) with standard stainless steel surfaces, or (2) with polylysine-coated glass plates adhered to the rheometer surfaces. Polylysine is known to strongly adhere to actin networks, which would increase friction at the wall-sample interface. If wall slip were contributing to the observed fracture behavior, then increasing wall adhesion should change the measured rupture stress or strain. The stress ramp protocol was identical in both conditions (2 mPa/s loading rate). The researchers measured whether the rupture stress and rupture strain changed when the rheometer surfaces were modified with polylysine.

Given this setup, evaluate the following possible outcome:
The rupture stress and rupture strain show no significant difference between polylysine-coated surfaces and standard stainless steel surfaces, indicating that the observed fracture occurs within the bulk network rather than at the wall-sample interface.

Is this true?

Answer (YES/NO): YES